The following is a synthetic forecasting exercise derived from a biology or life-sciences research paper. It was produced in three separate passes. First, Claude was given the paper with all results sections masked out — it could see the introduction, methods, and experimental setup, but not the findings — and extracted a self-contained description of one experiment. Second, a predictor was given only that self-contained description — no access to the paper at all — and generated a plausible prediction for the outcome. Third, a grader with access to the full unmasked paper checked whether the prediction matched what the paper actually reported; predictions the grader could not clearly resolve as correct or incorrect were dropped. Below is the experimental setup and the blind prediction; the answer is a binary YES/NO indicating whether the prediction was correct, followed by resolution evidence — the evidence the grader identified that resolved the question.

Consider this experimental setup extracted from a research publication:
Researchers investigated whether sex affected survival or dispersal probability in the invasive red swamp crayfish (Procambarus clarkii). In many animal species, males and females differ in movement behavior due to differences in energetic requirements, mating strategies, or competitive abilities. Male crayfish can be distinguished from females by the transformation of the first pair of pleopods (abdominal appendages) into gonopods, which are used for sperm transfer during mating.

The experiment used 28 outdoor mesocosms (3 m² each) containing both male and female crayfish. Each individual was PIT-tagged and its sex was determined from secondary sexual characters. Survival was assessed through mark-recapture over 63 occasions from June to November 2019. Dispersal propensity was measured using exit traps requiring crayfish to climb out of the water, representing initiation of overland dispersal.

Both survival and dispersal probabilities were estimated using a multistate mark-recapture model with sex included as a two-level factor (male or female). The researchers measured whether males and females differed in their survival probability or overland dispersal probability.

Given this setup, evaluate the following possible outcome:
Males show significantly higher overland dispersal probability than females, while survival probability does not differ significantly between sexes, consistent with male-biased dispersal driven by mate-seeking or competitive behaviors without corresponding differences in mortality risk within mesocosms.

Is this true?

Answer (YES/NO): NO